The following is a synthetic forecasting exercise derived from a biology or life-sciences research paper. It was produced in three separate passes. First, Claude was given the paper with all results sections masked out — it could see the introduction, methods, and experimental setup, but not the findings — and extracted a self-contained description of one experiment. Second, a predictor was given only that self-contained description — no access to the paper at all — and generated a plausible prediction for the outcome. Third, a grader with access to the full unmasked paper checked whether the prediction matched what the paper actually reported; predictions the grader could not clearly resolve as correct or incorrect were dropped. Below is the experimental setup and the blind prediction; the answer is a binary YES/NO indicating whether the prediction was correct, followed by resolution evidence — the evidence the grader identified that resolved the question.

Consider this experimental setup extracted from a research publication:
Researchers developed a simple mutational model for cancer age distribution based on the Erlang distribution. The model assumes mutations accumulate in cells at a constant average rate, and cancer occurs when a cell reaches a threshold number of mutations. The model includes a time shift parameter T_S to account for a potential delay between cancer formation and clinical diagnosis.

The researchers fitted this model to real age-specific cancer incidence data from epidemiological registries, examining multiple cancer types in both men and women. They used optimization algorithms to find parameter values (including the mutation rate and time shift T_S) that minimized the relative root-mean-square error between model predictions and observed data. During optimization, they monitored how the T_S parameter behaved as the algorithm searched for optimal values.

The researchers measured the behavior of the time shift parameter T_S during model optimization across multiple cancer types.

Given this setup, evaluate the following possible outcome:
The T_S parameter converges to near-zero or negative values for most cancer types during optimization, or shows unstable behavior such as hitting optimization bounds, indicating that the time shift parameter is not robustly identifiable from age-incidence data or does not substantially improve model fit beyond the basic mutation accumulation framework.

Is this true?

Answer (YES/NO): YES